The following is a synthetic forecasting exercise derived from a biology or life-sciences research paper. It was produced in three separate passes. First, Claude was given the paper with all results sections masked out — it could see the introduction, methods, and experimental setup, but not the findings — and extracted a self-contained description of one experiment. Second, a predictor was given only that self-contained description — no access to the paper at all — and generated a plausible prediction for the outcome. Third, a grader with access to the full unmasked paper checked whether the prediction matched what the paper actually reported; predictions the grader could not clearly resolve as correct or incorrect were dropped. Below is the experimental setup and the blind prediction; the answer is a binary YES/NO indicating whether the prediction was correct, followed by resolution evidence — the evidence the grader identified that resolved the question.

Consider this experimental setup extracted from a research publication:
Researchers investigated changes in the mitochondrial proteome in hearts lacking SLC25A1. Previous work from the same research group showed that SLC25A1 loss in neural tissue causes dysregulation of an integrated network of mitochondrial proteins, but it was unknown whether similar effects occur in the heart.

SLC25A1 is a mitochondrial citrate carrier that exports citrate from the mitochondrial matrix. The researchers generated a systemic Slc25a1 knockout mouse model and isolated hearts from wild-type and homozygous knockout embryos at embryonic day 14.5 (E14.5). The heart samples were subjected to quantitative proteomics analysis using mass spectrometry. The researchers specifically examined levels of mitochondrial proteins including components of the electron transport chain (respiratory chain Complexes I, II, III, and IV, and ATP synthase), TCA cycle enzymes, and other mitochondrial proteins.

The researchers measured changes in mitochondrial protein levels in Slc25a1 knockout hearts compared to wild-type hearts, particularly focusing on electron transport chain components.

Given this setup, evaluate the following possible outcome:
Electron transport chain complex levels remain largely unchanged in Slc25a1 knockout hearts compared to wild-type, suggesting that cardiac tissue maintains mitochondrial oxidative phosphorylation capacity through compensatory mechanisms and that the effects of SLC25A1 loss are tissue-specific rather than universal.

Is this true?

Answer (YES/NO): NO